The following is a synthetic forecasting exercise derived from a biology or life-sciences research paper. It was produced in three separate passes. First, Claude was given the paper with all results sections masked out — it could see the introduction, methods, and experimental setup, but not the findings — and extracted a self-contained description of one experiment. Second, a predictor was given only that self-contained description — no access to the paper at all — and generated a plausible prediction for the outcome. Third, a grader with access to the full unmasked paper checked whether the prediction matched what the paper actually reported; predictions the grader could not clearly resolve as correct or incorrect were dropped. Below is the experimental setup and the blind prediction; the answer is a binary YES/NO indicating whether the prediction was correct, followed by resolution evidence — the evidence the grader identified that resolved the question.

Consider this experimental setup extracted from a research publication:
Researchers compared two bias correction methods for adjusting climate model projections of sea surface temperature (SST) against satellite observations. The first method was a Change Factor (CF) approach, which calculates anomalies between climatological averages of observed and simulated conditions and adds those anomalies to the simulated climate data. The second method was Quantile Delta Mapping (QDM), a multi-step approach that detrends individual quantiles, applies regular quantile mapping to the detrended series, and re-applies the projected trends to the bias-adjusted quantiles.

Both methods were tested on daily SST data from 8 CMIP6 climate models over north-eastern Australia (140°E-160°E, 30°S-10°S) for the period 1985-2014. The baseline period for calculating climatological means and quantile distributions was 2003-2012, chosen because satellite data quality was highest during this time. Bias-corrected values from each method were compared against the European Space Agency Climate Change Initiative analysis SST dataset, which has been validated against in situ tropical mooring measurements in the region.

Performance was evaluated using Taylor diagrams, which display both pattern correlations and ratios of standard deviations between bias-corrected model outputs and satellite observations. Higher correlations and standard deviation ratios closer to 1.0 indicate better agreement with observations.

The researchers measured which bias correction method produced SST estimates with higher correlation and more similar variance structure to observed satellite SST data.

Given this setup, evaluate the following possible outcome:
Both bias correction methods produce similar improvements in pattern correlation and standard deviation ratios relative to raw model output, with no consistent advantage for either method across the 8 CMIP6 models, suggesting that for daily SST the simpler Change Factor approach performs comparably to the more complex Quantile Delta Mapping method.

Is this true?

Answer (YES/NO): NO